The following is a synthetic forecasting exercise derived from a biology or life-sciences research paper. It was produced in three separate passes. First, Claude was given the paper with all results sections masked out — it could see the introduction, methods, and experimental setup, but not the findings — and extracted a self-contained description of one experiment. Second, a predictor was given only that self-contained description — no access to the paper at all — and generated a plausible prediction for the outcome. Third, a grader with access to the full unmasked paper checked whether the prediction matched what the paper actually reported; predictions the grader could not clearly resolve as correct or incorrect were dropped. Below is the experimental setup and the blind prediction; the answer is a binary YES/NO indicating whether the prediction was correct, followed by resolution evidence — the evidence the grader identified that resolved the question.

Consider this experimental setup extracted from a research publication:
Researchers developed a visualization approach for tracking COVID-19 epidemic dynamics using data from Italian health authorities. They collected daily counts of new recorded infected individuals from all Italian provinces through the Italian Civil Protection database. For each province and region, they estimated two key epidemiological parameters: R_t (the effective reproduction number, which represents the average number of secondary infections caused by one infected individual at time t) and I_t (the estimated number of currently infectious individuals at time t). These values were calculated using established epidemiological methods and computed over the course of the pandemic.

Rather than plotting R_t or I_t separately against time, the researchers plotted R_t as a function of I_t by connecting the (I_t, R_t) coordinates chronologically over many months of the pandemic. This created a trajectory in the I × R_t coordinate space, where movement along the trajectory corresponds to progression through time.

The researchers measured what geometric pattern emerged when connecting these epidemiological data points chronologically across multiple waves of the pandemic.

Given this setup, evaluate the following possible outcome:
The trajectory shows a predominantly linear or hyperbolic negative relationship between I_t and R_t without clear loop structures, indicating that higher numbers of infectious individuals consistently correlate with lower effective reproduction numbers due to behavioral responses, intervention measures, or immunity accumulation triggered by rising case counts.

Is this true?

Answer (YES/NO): NO